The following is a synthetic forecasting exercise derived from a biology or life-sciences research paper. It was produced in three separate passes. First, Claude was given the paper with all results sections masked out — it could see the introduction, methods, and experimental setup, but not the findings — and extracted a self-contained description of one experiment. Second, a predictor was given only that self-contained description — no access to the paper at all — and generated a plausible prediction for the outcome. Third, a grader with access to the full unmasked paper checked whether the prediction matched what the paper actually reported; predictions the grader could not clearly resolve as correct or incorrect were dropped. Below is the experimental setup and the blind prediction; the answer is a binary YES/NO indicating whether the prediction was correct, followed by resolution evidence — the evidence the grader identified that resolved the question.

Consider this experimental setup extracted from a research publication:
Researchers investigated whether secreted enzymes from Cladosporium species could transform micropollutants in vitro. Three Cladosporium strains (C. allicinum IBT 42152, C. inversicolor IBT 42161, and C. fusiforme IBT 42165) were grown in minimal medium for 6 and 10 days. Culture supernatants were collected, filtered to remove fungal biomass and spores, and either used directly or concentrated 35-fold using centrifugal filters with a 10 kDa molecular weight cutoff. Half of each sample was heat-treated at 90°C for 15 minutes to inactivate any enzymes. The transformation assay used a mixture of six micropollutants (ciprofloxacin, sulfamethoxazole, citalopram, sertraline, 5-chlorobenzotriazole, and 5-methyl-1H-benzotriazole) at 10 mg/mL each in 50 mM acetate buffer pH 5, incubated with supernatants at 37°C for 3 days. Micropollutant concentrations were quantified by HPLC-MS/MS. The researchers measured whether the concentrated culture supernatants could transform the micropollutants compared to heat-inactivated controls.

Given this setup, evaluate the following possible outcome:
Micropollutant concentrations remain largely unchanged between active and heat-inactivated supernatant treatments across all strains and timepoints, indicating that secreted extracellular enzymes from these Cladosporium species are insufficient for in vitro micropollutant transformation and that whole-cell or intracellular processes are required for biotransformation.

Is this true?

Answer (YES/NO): YES